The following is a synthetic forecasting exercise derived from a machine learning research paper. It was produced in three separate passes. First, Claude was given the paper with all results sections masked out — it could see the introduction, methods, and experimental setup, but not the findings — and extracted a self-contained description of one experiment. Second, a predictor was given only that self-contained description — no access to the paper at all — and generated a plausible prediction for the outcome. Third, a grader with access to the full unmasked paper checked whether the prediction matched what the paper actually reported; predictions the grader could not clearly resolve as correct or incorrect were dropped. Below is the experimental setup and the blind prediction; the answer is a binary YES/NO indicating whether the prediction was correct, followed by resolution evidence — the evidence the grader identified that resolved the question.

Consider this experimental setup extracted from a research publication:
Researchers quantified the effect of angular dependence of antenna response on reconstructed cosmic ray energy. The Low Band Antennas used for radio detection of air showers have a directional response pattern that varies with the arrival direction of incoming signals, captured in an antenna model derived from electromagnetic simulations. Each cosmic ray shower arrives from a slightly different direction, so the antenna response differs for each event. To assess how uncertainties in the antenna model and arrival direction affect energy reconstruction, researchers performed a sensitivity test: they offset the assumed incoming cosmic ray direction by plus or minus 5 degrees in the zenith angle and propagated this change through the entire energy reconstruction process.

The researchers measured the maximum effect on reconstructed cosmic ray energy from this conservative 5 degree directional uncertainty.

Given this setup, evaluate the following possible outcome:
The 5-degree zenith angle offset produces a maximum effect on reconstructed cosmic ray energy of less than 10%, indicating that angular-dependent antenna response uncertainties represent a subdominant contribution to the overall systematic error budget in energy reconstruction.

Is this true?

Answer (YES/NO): YES